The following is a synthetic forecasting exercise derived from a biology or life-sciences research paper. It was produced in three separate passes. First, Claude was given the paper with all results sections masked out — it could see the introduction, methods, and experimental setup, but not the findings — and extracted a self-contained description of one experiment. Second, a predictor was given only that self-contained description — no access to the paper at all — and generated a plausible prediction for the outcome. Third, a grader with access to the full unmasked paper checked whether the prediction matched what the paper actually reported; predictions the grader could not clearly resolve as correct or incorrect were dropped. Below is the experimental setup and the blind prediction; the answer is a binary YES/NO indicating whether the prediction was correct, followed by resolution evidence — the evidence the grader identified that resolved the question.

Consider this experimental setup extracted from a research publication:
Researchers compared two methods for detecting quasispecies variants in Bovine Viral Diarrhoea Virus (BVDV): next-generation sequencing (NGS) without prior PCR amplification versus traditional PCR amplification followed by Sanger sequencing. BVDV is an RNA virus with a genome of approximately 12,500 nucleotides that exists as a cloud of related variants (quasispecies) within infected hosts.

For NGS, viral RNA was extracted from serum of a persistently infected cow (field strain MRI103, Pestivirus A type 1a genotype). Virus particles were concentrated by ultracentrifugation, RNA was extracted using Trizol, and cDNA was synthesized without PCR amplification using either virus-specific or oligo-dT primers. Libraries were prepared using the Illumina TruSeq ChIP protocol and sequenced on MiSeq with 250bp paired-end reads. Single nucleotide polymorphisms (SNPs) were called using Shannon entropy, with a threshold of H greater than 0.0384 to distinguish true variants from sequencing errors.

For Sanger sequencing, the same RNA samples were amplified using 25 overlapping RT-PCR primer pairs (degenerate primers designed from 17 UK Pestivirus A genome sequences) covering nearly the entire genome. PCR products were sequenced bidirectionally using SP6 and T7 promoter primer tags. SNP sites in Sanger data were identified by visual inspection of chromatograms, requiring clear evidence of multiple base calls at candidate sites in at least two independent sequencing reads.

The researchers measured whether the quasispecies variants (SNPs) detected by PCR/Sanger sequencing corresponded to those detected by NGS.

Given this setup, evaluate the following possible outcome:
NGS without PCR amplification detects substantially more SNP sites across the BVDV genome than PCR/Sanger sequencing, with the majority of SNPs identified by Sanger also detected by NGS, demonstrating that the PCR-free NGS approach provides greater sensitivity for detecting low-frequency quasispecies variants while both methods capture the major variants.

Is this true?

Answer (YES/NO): YES